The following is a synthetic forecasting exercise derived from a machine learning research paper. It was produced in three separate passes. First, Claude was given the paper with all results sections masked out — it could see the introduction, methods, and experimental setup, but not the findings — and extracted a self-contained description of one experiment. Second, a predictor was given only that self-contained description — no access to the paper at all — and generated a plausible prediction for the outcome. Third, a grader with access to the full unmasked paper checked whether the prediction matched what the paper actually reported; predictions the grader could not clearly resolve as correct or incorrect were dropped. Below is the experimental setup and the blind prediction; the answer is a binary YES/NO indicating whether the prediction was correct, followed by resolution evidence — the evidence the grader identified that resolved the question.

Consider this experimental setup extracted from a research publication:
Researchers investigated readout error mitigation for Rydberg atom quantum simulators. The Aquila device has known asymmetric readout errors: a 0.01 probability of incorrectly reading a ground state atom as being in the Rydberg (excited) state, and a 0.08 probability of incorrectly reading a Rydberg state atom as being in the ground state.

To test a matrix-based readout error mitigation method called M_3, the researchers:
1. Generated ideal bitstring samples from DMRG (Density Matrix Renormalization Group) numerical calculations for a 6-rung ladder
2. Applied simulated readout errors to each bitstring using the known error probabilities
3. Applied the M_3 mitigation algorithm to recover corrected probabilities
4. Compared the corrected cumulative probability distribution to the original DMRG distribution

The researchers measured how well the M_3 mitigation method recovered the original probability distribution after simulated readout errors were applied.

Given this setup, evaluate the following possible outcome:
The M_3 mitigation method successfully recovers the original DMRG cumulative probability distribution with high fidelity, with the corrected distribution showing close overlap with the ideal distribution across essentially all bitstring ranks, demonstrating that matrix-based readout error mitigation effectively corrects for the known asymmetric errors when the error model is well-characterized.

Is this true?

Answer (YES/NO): YES